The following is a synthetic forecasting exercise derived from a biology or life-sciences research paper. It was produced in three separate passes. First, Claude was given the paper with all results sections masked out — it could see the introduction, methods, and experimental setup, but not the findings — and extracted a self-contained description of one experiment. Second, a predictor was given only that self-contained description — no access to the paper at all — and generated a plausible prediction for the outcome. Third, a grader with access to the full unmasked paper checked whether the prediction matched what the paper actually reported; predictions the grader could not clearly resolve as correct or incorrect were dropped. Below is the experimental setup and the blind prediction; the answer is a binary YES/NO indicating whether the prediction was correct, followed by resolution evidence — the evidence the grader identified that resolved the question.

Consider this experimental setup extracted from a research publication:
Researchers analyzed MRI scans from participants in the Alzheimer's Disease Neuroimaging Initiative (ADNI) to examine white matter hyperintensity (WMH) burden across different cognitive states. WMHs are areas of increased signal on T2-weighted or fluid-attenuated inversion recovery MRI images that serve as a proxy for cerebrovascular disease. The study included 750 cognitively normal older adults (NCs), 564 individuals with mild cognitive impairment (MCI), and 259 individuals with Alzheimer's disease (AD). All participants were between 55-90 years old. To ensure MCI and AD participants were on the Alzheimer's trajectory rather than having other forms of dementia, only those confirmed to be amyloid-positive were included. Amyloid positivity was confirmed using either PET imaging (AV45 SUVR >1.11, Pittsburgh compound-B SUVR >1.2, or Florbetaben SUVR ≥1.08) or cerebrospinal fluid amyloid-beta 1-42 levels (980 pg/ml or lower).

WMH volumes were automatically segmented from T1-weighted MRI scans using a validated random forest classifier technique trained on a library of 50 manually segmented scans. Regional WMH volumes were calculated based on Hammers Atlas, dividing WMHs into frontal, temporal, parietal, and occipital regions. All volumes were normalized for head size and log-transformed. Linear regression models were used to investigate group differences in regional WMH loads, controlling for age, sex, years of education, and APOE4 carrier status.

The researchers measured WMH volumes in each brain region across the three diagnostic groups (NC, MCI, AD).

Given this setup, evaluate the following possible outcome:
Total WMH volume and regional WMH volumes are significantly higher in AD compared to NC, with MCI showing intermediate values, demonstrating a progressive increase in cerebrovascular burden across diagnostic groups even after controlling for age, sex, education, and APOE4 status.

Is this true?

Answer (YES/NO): YES